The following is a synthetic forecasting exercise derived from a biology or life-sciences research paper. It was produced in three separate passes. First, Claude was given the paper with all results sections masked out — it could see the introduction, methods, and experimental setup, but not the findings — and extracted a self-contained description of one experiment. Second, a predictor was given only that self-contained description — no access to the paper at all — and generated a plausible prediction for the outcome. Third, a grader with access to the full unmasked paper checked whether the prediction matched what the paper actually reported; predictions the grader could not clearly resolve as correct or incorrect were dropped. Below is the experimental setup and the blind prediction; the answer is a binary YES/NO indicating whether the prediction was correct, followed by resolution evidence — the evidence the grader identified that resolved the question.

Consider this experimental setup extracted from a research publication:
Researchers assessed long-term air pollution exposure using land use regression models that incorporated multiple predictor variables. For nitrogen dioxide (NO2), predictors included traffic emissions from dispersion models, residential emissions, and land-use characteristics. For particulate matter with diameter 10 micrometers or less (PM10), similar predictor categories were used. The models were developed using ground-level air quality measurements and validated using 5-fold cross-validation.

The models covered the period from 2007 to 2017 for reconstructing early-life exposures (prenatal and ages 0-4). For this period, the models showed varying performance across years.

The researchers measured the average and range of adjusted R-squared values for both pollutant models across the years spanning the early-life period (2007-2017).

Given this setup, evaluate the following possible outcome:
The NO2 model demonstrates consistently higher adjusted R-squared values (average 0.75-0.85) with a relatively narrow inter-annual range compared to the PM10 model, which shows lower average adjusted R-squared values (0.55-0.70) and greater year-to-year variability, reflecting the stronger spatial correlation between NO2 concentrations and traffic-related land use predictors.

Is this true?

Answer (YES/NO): YES